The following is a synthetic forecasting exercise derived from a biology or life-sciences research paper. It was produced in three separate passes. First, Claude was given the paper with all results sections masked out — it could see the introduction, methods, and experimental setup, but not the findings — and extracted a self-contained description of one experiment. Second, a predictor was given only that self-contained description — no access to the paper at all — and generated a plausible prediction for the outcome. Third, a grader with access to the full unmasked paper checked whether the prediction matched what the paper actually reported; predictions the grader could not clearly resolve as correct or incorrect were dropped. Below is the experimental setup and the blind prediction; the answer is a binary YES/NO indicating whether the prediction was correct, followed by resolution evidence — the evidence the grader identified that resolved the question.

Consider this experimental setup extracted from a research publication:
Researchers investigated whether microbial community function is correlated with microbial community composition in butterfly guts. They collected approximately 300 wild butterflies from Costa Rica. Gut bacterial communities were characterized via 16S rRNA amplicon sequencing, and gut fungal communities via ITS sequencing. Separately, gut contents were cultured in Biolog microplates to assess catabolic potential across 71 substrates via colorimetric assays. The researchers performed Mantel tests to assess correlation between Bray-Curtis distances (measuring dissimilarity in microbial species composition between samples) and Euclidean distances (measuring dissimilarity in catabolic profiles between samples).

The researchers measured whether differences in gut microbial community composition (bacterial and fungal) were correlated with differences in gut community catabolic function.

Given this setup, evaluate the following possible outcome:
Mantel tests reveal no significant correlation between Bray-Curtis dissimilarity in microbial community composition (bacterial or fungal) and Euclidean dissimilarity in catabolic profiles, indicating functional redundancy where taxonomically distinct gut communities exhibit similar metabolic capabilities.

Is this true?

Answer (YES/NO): NO